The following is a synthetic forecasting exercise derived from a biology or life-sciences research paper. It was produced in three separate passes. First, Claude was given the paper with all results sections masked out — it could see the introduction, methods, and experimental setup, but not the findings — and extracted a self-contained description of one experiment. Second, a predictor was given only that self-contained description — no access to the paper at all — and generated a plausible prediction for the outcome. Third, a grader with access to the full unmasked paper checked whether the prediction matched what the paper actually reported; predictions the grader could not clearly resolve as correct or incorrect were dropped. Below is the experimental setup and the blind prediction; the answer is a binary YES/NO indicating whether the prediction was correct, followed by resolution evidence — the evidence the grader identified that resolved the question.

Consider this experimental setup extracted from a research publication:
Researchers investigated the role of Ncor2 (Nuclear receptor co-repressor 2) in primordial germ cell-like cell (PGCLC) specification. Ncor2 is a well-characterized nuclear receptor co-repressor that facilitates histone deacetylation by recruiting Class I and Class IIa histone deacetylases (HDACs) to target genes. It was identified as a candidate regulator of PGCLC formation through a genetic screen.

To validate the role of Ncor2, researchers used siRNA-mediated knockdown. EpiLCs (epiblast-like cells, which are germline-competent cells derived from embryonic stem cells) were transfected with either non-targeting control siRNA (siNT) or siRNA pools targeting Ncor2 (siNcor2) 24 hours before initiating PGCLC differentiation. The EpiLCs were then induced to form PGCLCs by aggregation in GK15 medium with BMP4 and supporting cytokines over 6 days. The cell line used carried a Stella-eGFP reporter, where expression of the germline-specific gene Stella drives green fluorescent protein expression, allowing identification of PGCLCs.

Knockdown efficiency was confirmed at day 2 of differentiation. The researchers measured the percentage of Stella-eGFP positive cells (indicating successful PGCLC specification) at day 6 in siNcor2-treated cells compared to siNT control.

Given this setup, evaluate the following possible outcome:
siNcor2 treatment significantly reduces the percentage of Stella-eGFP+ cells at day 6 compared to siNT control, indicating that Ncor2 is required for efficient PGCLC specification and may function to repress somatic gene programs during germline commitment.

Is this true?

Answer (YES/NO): YES